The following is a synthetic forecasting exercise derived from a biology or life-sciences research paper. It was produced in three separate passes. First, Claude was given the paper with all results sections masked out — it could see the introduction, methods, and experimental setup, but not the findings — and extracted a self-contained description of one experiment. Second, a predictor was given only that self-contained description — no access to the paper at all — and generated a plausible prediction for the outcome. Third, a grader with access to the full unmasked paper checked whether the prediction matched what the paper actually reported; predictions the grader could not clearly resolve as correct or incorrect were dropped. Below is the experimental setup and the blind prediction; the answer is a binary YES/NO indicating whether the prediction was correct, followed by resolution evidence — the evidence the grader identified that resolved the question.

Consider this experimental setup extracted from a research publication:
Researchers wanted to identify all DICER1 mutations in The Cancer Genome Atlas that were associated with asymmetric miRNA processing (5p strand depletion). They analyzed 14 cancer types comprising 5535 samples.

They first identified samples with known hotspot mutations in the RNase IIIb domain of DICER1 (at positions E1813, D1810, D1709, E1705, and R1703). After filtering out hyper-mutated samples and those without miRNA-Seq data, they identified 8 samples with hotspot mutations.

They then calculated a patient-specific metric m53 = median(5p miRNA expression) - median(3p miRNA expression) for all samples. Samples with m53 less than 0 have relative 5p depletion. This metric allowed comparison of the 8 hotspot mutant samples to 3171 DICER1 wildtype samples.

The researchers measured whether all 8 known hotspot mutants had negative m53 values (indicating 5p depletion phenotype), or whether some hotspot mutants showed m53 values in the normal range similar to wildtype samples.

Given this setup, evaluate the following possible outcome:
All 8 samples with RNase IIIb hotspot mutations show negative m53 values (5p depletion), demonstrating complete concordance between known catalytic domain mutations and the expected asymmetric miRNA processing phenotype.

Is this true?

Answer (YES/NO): NO